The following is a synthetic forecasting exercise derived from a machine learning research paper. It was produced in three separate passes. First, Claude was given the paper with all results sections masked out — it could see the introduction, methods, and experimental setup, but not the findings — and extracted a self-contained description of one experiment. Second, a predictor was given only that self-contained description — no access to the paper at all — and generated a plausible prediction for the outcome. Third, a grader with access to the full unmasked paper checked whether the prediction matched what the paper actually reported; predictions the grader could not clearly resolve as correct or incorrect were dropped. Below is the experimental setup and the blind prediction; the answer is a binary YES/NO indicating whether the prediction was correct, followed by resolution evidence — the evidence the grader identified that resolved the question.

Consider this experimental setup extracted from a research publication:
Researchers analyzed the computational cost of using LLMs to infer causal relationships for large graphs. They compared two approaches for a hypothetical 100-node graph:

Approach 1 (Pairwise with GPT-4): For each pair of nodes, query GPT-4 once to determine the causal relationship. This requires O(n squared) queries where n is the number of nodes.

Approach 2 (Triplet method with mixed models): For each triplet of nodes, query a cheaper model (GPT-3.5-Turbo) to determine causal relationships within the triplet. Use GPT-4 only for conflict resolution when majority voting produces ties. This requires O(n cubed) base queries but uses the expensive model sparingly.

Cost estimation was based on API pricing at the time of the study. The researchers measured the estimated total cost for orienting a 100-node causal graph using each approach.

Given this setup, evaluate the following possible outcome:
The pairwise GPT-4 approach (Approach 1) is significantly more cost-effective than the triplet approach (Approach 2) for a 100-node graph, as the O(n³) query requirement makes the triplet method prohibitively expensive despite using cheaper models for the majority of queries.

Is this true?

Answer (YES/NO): NO